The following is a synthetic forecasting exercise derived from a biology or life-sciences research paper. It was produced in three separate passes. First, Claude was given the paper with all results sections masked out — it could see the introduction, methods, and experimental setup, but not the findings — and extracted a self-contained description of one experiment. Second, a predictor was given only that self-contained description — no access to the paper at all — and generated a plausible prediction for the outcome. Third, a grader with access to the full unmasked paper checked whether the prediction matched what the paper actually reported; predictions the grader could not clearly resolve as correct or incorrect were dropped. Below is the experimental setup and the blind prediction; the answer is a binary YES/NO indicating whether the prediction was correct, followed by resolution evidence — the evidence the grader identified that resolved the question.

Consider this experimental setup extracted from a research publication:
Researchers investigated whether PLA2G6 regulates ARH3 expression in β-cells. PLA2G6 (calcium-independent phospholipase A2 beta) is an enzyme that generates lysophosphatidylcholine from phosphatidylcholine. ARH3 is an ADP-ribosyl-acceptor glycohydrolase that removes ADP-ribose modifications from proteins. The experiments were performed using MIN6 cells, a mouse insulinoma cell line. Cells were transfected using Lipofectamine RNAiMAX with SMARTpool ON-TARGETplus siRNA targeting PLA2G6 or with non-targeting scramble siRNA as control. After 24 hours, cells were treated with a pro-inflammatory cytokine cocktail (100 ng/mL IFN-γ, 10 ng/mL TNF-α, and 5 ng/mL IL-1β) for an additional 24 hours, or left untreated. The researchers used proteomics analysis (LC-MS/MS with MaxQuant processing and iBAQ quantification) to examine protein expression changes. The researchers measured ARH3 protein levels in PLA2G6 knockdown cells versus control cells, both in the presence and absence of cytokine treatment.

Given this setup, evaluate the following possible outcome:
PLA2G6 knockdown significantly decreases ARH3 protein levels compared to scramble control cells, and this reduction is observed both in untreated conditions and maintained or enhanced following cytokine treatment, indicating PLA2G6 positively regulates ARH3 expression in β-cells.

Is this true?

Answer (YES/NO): NO